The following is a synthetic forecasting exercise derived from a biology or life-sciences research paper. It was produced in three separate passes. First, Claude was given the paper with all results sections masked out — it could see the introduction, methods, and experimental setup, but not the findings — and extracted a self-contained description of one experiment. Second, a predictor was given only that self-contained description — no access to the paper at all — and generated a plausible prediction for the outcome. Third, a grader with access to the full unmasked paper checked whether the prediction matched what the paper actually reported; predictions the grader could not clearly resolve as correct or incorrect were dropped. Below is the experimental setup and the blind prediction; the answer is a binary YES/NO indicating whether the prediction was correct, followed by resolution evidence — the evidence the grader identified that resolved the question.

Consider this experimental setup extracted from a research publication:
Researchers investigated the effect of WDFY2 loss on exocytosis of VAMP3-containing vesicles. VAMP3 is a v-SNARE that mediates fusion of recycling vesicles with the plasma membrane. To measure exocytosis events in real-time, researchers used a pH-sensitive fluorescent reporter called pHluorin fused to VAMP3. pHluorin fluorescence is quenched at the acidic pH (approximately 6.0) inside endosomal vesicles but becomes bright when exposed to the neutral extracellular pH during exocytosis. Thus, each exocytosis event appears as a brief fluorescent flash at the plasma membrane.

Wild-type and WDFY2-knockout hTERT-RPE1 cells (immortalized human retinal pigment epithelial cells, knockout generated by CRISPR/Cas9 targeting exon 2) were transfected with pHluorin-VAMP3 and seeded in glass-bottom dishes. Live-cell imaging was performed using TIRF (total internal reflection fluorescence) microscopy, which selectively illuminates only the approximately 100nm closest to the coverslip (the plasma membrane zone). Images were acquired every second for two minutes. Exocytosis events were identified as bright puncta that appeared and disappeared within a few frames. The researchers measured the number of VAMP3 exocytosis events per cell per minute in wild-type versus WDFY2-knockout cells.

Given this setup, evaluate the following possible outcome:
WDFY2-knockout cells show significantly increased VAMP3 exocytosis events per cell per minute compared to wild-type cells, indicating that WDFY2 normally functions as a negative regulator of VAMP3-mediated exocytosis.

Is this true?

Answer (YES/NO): YES